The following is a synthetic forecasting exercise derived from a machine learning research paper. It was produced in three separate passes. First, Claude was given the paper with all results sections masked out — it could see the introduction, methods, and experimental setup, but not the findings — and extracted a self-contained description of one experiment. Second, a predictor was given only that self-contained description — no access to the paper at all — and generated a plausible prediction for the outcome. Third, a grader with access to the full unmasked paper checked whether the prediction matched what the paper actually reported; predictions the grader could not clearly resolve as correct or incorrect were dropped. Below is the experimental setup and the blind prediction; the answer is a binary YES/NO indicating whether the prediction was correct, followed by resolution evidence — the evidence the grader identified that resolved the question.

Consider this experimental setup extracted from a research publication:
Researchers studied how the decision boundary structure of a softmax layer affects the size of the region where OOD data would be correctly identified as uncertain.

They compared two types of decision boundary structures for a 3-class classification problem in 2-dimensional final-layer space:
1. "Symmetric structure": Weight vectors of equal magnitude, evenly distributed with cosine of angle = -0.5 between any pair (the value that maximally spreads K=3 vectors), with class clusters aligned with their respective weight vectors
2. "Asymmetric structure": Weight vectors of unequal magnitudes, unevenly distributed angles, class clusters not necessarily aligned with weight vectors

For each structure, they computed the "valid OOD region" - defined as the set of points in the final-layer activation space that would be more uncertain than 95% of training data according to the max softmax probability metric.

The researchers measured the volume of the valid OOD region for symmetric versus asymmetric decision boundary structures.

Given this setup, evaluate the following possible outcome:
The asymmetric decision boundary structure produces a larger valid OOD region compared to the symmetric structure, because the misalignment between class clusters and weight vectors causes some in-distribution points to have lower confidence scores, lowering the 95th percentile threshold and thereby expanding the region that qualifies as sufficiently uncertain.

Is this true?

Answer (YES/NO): NO